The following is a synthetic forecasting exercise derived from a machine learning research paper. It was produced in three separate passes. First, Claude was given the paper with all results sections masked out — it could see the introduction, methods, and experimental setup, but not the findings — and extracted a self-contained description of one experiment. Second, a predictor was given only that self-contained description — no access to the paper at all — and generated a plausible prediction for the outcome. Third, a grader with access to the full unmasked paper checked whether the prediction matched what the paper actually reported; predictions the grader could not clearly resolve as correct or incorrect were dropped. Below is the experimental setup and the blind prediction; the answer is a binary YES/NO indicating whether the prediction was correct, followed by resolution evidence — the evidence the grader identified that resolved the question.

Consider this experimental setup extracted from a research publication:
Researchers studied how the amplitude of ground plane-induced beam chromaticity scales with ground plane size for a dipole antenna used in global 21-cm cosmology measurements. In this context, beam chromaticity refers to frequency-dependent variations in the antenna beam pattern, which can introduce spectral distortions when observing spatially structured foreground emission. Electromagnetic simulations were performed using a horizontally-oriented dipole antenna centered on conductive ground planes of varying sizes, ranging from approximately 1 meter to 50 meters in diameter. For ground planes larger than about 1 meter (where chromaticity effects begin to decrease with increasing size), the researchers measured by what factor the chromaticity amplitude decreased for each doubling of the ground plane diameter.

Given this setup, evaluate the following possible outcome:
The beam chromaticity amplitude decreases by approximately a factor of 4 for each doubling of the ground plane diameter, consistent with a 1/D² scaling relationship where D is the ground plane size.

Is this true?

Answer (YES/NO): YES